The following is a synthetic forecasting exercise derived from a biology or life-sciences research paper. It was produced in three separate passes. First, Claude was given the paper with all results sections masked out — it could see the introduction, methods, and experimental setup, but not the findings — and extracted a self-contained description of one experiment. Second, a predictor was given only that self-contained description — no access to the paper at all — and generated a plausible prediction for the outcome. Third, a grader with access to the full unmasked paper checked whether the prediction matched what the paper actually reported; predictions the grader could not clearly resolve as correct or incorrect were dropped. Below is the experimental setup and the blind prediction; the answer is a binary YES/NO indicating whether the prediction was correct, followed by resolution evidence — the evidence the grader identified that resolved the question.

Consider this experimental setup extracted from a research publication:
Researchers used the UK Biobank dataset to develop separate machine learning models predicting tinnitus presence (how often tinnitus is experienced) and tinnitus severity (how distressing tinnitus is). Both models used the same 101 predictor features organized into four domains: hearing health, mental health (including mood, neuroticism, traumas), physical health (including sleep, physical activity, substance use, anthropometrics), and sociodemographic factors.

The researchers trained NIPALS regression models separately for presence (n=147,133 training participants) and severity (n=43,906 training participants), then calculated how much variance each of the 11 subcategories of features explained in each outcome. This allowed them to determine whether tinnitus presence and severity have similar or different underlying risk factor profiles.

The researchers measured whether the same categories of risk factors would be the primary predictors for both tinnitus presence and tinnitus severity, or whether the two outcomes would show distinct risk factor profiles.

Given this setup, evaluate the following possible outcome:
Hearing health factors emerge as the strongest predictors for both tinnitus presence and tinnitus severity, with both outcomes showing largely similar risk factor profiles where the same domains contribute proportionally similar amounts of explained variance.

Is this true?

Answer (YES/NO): NO